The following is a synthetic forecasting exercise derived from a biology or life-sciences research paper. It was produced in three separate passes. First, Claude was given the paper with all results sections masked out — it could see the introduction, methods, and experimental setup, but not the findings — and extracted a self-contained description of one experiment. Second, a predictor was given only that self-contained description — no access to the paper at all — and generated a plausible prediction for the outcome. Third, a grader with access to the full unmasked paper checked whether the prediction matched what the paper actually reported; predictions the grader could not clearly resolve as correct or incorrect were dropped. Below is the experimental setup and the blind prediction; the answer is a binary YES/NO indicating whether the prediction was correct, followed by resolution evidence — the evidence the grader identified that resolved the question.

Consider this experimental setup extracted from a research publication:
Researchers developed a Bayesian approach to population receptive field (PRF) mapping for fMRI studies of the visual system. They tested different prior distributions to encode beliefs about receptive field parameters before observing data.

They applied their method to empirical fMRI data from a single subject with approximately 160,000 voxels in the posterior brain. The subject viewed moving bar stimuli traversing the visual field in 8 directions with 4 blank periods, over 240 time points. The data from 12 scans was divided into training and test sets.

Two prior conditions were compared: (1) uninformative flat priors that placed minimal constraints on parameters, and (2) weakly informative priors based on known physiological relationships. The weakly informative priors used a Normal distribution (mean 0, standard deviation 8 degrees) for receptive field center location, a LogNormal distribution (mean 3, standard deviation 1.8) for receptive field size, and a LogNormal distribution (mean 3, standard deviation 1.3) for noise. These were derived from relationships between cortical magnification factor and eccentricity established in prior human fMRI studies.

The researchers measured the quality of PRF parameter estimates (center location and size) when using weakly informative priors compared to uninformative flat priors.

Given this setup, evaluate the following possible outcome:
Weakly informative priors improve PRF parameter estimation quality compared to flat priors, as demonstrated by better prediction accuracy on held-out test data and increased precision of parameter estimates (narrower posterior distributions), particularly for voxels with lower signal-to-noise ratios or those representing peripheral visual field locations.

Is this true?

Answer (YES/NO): NO